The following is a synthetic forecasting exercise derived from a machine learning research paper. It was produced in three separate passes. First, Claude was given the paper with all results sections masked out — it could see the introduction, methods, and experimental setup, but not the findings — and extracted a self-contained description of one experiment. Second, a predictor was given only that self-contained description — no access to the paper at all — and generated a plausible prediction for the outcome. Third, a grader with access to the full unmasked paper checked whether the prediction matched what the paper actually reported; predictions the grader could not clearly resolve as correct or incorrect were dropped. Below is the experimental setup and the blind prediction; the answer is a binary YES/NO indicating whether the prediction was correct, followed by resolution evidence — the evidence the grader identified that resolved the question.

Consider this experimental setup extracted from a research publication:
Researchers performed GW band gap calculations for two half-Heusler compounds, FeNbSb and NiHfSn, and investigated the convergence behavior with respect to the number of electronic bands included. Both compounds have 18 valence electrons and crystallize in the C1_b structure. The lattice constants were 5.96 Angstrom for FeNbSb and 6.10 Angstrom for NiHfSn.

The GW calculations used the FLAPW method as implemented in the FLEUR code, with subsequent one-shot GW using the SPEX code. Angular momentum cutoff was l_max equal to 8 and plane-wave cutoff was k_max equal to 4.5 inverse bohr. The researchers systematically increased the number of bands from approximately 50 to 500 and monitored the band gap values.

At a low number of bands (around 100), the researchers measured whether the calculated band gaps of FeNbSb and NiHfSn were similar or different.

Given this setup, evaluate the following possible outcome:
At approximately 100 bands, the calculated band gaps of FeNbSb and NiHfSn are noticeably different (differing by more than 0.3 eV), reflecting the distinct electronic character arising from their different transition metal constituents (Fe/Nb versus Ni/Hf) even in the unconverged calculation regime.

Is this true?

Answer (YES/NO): NO